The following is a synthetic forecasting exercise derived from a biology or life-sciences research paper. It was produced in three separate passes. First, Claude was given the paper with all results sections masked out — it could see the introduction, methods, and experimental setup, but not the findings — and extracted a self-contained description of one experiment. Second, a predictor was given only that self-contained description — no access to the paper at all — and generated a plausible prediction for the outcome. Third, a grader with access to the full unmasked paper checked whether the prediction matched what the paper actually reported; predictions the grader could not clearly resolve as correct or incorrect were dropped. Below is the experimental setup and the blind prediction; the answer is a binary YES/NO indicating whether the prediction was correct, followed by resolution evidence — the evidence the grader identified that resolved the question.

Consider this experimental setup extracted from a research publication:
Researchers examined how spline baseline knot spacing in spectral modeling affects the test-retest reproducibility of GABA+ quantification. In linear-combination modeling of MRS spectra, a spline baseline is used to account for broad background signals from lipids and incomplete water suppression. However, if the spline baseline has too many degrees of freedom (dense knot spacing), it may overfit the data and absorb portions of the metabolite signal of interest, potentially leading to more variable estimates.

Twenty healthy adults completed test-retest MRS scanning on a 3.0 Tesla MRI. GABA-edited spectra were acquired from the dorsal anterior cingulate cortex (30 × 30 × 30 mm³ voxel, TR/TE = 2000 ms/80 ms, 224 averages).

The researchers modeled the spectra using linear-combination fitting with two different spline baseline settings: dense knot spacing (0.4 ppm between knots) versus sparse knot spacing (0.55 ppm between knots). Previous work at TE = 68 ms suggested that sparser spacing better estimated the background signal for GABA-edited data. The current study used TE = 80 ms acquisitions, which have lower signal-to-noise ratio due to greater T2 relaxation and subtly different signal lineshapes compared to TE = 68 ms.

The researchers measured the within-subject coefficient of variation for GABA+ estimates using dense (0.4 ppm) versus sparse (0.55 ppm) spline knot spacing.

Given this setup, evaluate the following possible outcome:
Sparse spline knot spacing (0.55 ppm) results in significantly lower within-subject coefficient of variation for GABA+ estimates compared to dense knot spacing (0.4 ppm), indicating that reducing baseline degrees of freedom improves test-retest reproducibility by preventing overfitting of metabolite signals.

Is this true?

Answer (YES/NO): NO